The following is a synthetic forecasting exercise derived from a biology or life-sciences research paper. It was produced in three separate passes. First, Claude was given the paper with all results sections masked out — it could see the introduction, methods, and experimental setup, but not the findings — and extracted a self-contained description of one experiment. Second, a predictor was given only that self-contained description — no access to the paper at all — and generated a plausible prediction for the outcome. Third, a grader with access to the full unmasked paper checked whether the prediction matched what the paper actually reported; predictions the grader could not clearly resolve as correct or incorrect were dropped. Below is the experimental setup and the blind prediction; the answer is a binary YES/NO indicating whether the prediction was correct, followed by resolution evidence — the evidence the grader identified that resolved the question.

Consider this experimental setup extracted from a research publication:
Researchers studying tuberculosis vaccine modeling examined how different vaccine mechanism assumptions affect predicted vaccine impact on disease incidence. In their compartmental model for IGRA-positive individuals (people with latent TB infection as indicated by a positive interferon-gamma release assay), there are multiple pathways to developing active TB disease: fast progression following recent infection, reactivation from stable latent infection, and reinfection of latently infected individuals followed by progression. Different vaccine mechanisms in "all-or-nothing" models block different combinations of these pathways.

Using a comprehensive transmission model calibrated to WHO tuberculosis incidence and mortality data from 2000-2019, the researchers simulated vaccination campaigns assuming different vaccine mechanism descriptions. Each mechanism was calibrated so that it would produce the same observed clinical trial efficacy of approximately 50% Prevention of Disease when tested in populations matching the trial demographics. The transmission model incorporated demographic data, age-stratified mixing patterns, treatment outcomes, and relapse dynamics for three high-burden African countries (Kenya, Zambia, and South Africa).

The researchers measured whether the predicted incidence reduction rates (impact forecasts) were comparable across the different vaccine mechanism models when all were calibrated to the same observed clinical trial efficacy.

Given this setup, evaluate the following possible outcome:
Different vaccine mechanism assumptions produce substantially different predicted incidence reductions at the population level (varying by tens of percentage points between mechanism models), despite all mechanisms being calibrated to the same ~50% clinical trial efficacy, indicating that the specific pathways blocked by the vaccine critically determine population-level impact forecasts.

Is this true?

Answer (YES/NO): YES